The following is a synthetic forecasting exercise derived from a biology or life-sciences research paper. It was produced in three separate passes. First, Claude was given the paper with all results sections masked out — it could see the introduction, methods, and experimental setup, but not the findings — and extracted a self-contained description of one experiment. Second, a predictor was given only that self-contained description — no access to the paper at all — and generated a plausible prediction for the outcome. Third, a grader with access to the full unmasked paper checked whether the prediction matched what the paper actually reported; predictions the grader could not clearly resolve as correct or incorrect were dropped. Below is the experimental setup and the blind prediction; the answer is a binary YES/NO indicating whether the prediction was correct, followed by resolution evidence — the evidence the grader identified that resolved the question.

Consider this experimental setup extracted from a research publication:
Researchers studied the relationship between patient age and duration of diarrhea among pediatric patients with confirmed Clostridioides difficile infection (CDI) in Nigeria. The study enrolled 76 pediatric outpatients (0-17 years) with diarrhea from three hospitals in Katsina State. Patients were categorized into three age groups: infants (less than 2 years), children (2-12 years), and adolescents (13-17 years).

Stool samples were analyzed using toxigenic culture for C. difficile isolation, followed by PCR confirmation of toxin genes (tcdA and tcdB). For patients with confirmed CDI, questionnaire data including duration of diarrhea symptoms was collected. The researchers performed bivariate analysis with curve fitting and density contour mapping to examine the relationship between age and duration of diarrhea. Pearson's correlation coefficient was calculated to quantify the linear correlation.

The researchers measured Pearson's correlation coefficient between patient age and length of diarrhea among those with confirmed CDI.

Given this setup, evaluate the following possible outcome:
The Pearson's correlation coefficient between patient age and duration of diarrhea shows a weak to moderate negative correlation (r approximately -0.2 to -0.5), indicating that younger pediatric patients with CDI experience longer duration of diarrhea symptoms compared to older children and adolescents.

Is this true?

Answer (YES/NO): NO